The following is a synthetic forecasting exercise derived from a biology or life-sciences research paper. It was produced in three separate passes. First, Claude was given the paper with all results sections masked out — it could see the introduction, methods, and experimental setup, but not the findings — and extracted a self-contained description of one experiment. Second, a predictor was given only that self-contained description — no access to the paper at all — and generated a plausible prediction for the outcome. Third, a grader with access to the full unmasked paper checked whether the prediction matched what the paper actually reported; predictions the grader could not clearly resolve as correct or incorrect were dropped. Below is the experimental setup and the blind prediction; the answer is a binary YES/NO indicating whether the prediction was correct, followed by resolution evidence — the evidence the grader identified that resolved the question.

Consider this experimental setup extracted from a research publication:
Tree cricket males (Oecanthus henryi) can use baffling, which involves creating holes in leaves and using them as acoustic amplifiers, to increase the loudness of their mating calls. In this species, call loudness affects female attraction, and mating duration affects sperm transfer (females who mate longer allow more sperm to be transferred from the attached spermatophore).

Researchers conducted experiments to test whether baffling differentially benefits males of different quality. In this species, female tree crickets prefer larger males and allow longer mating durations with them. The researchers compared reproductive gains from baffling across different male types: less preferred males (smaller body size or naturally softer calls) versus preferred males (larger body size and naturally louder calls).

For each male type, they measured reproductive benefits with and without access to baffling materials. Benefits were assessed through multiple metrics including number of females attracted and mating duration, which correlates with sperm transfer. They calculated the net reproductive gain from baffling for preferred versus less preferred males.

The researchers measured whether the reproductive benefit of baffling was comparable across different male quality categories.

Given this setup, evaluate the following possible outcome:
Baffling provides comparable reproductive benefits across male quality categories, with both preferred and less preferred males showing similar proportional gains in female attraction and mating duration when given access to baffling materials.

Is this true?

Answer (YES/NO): NO